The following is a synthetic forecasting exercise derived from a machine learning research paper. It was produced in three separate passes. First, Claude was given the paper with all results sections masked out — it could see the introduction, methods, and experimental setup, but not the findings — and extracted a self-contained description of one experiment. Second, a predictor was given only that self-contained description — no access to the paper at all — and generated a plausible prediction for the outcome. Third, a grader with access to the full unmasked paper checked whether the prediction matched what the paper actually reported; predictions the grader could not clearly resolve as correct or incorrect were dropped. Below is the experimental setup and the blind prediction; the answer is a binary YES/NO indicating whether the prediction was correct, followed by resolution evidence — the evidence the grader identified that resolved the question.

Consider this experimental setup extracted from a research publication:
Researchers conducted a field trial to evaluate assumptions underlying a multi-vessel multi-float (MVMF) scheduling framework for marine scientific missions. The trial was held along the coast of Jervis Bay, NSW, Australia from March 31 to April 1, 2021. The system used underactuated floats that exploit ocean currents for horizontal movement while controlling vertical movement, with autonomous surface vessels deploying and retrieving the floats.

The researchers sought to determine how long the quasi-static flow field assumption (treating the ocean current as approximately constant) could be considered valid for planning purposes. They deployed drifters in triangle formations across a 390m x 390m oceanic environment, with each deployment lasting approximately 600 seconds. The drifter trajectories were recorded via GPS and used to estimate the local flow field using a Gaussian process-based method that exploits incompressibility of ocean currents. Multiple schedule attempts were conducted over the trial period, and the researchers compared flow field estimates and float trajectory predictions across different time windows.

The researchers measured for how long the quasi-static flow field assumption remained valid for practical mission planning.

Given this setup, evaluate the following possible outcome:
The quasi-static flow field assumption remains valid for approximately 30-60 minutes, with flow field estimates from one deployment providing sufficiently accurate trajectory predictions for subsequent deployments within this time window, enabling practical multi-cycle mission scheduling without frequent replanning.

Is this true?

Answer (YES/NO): NO